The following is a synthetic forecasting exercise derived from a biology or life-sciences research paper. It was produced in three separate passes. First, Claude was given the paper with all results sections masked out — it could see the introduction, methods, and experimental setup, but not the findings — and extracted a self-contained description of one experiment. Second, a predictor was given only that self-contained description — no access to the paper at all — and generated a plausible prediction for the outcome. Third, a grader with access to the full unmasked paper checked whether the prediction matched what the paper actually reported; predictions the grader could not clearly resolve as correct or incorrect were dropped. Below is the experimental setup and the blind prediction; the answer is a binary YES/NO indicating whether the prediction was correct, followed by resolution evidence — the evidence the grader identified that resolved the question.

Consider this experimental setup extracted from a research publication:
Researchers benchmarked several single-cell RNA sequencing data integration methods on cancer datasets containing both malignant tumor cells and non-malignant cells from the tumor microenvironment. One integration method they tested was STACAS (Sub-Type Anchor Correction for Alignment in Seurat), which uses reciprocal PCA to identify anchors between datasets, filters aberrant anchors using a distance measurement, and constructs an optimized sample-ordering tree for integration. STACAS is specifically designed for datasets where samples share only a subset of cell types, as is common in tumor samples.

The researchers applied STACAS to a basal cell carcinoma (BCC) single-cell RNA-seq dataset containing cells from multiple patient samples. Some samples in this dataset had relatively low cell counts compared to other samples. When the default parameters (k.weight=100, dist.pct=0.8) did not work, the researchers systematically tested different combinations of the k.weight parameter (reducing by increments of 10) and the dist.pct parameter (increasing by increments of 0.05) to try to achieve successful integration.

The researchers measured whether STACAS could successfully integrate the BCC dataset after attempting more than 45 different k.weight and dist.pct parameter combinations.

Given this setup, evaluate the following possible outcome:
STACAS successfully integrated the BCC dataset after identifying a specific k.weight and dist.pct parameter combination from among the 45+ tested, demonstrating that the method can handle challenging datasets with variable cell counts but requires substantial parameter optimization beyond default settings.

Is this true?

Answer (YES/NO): NO